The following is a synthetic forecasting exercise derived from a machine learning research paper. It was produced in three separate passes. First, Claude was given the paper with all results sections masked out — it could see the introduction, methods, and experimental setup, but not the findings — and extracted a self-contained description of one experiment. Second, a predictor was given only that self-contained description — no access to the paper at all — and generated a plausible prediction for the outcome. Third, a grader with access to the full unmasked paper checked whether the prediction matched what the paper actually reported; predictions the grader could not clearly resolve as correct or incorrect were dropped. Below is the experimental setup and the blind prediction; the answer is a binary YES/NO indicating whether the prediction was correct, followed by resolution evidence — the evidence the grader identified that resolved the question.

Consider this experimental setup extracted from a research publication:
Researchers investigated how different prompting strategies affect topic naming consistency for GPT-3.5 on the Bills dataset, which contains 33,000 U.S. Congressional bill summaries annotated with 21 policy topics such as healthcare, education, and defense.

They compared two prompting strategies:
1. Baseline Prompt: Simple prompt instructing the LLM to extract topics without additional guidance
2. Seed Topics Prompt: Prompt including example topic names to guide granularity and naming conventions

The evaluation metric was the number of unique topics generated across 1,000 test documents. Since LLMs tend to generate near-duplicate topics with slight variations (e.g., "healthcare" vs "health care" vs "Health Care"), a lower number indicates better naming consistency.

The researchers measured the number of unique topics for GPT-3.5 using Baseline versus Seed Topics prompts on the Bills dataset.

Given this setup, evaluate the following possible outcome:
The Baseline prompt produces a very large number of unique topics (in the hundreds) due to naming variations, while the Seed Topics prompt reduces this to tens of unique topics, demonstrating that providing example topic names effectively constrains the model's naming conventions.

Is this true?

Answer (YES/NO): NO